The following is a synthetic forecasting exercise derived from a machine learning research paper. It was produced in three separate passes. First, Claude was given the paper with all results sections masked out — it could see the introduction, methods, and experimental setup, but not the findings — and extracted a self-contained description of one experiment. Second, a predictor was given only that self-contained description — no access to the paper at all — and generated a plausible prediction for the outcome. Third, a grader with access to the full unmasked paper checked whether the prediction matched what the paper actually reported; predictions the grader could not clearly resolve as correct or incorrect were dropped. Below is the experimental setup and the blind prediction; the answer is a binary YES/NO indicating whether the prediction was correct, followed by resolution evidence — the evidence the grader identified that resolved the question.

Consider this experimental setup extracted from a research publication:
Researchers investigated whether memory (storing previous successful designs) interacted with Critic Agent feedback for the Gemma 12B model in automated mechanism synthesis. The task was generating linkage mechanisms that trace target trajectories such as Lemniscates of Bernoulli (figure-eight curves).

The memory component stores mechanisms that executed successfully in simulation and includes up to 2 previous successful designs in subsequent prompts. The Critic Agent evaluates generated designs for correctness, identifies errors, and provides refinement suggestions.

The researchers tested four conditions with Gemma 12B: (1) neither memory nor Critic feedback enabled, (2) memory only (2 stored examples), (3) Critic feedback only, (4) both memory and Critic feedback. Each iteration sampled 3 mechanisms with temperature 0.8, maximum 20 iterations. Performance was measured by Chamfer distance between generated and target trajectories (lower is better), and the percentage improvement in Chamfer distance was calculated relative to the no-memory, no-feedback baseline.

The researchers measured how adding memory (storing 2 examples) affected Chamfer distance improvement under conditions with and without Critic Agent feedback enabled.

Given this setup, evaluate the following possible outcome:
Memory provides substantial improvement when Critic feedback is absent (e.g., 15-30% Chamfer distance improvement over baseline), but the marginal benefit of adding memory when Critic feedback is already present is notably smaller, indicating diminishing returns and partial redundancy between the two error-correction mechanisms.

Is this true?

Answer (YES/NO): NO